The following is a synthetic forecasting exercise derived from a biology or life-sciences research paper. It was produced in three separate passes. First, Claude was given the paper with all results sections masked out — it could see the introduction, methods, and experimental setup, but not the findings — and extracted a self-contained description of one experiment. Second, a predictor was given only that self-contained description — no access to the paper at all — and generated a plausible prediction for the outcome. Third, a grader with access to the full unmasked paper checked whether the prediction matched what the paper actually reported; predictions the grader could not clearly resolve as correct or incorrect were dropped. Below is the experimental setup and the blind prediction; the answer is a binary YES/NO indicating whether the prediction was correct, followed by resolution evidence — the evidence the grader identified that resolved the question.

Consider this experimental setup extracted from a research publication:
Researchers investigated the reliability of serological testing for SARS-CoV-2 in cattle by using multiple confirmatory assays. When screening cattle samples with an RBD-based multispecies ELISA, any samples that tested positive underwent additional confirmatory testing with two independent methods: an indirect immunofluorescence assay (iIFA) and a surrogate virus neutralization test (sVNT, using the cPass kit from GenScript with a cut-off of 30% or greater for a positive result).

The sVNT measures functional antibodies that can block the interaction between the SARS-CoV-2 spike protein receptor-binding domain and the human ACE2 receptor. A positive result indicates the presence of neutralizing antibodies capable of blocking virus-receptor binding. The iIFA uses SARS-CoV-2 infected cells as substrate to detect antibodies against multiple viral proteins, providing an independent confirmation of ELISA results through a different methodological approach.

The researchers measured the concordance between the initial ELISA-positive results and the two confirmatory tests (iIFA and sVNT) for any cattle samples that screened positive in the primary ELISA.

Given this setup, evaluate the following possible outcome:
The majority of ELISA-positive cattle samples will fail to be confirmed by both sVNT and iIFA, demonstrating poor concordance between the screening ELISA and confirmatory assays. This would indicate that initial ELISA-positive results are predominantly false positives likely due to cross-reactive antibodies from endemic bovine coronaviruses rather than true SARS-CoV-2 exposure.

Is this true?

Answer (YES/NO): NO